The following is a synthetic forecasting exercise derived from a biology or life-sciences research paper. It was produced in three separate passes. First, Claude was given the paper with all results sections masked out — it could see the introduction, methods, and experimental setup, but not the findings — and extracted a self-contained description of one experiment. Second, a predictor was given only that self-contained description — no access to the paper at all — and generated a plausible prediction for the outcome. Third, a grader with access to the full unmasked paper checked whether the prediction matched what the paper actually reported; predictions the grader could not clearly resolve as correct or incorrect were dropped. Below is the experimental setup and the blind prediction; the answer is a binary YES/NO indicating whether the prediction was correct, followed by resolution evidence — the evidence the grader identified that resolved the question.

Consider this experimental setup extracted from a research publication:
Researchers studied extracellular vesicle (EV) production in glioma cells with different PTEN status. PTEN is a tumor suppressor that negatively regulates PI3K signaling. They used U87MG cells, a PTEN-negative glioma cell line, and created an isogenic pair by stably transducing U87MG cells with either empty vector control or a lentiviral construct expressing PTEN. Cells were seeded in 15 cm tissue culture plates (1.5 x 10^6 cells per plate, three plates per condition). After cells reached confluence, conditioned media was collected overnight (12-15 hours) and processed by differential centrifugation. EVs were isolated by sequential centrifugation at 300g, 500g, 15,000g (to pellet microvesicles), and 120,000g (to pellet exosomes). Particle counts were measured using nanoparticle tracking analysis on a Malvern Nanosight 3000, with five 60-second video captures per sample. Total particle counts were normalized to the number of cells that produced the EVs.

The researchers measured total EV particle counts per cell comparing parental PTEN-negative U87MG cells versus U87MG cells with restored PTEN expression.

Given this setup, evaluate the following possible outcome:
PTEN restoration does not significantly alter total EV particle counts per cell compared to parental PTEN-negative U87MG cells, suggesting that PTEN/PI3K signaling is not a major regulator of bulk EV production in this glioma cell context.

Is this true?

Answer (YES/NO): NO